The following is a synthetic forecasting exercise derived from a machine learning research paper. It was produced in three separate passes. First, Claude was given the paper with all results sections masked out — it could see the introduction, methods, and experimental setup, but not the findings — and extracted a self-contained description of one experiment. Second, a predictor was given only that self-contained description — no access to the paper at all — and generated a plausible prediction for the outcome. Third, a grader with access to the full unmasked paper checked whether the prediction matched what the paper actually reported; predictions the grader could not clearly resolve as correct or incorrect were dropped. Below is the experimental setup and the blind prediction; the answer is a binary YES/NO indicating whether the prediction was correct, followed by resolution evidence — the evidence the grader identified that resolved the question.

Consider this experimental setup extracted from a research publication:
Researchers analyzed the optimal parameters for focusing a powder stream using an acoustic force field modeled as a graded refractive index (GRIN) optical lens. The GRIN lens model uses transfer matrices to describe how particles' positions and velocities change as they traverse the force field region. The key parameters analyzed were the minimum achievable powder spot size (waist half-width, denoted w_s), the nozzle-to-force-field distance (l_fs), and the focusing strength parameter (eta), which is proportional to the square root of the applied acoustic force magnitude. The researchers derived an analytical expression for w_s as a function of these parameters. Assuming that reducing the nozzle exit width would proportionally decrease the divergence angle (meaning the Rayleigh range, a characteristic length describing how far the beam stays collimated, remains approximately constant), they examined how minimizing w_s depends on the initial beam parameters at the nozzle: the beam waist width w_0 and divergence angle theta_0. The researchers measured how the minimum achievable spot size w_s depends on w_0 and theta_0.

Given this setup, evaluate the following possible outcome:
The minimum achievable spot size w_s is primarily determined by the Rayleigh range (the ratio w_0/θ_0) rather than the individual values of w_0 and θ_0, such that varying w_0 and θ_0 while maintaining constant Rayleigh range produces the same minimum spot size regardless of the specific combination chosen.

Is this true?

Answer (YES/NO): NO